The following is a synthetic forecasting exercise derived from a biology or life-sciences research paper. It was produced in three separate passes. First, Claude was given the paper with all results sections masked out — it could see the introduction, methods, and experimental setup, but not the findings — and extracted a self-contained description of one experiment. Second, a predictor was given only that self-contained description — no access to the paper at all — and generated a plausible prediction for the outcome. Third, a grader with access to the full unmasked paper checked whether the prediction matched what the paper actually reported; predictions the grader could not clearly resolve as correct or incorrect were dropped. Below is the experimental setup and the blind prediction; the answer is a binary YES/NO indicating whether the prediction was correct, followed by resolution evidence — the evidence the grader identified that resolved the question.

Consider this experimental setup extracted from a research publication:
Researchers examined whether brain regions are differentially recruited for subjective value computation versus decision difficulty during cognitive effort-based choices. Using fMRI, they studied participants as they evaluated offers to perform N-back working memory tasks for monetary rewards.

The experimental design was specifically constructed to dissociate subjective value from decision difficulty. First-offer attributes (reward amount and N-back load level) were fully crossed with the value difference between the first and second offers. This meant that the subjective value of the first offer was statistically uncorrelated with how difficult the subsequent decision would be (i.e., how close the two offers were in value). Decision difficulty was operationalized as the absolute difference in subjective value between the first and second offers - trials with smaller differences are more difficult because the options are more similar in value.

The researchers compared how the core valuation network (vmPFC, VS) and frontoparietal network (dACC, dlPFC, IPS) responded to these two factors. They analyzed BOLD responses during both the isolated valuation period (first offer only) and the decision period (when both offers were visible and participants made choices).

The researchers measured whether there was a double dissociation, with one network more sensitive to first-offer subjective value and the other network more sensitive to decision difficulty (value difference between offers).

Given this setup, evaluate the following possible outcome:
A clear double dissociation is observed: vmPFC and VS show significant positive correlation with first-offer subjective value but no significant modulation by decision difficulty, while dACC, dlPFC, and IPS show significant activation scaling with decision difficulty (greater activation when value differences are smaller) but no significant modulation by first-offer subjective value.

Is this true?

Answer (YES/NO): NO